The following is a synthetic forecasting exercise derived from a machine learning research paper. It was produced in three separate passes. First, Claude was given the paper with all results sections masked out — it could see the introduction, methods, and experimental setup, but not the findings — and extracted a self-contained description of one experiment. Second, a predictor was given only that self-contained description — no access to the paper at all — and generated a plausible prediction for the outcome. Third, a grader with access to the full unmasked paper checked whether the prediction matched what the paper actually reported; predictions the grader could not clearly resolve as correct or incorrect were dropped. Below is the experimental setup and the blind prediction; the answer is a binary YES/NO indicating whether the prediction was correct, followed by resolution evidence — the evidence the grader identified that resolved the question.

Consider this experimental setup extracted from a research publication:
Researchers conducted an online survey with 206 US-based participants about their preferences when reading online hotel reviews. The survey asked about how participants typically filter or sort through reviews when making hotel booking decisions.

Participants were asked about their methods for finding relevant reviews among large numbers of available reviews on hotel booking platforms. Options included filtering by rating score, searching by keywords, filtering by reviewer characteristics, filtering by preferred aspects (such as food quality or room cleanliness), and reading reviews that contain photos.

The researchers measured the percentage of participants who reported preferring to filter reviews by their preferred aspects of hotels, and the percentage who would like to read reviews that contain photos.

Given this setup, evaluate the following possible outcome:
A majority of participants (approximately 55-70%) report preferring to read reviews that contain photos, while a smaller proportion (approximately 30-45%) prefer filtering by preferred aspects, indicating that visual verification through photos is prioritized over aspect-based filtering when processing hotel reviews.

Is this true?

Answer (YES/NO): NO